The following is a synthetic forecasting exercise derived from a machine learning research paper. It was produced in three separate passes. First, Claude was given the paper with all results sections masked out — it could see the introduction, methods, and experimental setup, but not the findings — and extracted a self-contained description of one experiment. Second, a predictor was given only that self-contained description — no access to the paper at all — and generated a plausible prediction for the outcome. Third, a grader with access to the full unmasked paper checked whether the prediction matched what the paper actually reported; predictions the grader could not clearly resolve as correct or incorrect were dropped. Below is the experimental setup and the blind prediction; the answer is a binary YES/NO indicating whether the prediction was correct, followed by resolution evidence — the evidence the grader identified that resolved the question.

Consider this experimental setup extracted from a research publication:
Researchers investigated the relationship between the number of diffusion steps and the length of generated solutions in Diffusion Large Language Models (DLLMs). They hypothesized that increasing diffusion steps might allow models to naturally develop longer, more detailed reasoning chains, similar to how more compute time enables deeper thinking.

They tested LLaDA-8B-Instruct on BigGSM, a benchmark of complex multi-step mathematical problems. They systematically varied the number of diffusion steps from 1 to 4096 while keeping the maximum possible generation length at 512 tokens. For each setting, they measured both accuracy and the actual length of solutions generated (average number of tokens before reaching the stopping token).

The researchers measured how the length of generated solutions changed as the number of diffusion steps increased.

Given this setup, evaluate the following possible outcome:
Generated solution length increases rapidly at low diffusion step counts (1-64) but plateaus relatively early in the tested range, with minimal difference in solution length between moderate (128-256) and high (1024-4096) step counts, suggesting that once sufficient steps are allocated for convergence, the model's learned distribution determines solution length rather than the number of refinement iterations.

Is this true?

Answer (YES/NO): NO